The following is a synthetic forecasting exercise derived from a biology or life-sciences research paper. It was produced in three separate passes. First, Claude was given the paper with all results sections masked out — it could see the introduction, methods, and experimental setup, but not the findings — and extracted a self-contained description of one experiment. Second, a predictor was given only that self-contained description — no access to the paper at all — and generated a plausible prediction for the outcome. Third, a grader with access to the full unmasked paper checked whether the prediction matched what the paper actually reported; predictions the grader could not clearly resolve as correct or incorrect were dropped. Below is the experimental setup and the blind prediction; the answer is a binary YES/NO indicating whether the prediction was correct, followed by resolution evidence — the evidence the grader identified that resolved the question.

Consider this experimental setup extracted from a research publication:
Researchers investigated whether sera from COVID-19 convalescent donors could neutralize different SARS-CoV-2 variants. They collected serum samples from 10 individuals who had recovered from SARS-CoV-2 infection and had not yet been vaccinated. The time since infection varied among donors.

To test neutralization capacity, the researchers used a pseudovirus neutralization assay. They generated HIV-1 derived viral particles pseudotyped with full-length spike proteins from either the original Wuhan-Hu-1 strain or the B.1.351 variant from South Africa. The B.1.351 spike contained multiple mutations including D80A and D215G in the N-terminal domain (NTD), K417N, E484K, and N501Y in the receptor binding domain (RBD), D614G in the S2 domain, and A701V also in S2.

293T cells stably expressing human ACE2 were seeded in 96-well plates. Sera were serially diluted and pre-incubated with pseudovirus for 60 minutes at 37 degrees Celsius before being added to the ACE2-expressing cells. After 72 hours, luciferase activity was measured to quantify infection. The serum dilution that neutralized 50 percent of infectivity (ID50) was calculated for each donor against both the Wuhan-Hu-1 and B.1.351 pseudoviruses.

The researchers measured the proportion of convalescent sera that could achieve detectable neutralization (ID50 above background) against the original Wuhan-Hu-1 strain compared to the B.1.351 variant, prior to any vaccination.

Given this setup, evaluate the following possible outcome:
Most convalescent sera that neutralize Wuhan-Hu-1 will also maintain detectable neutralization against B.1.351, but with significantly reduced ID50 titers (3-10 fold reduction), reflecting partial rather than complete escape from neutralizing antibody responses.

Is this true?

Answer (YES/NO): NO